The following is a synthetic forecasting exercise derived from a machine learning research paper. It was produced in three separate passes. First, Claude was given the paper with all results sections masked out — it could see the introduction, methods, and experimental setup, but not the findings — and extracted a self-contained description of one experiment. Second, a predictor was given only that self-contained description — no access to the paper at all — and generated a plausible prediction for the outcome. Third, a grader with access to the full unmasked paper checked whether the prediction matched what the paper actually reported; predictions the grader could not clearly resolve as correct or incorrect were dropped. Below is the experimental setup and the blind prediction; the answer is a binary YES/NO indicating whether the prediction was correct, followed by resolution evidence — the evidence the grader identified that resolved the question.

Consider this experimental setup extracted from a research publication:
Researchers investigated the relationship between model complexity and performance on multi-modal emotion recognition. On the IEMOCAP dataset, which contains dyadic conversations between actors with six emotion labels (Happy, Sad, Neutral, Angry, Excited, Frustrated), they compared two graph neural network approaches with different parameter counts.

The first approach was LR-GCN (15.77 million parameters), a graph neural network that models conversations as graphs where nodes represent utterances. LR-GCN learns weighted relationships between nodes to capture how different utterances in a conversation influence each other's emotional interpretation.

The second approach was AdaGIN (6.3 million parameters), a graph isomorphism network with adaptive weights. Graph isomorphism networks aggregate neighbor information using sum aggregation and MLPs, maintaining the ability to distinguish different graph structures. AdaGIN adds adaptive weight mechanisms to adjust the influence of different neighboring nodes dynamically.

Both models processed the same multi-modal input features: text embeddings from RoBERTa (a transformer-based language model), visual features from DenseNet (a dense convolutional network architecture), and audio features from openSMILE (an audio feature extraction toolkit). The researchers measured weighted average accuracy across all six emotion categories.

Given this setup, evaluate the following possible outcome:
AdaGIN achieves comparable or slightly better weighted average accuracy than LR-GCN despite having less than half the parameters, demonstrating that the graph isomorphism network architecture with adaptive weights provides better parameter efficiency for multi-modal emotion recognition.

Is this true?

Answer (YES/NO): YES